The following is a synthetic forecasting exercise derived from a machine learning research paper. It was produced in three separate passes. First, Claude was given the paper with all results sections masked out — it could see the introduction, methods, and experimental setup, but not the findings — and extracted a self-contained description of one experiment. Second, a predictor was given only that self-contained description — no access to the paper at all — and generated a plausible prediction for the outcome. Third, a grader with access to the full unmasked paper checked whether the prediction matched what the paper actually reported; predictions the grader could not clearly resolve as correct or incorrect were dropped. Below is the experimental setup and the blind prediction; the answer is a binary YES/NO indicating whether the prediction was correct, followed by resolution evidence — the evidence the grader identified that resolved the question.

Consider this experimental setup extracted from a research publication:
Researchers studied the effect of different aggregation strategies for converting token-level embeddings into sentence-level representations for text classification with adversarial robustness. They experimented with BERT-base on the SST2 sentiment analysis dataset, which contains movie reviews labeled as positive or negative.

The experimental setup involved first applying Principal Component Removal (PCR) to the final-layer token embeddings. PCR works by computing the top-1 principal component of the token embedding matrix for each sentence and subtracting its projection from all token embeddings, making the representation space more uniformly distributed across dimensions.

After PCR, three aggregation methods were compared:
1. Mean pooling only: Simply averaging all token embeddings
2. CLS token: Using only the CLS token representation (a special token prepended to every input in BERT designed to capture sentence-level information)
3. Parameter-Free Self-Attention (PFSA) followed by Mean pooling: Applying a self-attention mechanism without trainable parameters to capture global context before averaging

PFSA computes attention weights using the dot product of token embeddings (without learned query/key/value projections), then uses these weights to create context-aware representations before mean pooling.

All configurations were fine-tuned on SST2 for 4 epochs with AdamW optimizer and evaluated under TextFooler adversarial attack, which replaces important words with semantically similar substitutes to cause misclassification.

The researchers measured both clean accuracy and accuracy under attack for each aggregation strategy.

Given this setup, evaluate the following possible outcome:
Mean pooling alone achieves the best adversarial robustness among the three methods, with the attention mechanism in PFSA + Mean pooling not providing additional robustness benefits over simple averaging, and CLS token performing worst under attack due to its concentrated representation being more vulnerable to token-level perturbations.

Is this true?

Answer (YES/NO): NO